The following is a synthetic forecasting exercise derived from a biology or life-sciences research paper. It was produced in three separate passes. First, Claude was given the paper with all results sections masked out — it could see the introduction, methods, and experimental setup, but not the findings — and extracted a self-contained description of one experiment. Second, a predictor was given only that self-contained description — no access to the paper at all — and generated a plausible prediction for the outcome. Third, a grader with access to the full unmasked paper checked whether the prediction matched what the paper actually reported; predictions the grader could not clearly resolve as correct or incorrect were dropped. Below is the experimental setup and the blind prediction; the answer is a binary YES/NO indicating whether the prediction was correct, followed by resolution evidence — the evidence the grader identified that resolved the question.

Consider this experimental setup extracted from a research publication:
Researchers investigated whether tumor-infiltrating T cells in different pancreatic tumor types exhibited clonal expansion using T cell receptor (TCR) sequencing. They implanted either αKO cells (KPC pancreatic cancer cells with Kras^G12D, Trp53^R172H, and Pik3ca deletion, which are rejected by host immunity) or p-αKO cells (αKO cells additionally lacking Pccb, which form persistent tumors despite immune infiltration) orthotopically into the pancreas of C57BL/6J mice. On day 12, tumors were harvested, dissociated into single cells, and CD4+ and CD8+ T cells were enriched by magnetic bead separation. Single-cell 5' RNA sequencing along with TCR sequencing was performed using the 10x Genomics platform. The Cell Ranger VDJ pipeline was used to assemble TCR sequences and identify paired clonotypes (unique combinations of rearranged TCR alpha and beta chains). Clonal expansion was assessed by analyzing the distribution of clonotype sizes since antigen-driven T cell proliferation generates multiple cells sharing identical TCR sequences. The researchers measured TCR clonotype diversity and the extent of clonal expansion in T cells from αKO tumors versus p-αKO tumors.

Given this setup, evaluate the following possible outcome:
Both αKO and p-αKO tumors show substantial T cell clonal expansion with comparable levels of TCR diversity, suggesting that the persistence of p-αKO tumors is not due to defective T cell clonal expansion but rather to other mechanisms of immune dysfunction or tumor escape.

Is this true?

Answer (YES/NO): YES